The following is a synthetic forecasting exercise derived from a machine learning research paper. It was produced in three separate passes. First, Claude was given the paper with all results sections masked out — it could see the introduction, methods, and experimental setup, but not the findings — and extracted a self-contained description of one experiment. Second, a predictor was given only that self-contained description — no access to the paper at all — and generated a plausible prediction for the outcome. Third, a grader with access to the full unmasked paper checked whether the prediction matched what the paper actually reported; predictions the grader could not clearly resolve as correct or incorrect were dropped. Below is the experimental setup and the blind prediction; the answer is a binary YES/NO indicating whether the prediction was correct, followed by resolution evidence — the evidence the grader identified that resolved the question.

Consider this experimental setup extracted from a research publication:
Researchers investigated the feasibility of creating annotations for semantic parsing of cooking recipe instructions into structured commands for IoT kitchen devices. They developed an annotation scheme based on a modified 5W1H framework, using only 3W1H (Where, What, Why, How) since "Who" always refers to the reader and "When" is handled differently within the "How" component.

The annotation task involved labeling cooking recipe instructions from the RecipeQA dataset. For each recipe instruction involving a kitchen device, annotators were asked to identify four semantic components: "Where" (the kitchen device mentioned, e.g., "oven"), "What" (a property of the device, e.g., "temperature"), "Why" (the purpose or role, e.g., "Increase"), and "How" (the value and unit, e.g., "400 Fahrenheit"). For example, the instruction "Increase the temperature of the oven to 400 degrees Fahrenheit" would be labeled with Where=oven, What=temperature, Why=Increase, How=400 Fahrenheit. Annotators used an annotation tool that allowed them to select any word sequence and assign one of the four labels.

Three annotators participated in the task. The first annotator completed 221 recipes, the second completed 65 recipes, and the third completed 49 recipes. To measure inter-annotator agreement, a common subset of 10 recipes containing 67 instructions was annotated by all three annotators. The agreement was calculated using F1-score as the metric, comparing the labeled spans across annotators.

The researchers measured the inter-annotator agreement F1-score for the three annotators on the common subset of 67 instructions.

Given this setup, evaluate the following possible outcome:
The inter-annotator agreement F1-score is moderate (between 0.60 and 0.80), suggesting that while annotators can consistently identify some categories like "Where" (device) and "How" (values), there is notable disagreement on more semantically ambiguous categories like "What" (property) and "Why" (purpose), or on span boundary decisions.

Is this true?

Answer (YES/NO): NO